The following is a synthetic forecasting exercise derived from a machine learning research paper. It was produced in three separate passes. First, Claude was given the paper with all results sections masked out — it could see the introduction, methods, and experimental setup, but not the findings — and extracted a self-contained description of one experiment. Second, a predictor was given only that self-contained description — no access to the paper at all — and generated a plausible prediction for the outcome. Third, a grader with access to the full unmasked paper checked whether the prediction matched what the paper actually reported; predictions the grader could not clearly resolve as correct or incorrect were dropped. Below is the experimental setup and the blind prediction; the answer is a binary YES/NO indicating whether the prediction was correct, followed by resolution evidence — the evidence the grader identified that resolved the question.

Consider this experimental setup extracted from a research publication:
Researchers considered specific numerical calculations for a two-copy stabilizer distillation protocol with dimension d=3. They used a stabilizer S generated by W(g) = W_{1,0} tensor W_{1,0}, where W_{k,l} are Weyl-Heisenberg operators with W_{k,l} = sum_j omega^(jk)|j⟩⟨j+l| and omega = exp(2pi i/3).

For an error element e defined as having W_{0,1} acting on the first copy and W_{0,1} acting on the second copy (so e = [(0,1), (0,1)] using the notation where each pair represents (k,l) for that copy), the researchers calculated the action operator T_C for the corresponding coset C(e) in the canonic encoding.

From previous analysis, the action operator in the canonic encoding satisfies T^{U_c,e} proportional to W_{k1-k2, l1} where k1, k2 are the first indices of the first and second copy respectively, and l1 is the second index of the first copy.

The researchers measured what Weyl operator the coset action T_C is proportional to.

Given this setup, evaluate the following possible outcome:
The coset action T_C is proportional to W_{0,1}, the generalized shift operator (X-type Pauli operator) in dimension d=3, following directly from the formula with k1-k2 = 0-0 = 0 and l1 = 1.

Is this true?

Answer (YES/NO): YES